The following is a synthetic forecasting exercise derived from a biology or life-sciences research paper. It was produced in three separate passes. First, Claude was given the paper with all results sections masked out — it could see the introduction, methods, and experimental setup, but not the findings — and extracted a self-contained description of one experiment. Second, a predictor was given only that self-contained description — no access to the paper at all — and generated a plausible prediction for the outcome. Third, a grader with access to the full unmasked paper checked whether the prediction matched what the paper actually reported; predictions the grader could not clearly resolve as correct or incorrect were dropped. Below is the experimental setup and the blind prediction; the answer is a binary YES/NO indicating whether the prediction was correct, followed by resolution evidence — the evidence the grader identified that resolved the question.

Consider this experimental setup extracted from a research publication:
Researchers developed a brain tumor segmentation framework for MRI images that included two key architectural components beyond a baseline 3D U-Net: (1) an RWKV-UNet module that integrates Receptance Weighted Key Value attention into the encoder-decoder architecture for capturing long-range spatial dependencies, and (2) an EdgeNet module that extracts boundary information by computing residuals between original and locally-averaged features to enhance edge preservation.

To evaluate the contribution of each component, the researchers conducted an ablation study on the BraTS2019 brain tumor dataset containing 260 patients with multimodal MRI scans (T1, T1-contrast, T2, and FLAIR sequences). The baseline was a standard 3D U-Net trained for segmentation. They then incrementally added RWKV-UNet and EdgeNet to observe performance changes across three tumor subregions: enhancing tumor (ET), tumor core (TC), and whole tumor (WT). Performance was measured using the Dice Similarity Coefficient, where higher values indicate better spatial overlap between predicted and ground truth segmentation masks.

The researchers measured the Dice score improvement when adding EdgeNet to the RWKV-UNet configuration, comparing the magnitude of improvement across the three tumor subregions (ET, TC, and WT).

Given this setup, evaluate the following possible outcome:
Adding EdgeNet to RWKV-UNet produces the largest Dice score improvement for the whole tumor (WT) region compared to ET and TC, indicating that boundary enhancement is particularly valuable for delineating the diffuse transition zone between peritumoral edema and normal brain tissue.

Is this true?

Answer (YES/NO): YES